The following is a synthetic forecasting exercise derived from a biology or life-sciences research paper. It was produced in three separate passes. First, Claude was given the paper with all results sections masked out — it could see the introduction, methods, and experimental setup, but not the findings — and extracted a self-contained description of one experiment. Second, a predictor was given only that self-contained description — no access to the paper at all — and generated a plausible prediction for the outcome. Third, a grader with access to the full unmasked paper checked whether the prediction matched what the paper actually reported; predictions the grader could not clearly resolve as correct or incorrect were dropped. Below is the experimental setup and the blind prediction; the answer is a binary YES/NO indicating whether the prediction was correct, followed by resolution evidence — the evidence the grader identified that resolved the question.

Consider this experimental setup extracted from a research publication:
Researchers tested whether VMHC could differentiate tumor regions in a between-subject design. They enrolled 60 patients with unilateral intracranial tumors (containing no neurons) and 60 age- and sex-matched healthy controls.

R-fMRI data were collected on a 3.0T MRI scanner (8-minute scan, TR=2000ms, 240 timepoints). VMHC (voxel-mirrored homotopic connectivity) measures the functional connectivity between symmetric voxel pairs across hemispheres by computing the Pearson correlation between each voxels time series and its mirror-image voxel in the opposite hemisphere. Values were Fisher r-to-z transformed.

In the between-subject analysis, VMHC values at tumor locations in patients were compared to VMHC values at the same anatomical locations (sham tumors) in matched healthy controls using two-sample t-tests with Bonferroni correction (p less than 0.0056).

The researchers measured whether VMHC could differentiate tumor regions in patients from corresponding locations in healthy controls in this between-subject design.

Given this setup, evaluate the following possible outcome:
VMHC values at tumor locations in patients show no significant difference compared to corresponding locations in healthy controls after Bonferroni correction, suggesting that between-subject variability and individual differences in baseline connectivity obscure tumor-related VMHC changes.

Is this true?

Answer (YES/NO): NO